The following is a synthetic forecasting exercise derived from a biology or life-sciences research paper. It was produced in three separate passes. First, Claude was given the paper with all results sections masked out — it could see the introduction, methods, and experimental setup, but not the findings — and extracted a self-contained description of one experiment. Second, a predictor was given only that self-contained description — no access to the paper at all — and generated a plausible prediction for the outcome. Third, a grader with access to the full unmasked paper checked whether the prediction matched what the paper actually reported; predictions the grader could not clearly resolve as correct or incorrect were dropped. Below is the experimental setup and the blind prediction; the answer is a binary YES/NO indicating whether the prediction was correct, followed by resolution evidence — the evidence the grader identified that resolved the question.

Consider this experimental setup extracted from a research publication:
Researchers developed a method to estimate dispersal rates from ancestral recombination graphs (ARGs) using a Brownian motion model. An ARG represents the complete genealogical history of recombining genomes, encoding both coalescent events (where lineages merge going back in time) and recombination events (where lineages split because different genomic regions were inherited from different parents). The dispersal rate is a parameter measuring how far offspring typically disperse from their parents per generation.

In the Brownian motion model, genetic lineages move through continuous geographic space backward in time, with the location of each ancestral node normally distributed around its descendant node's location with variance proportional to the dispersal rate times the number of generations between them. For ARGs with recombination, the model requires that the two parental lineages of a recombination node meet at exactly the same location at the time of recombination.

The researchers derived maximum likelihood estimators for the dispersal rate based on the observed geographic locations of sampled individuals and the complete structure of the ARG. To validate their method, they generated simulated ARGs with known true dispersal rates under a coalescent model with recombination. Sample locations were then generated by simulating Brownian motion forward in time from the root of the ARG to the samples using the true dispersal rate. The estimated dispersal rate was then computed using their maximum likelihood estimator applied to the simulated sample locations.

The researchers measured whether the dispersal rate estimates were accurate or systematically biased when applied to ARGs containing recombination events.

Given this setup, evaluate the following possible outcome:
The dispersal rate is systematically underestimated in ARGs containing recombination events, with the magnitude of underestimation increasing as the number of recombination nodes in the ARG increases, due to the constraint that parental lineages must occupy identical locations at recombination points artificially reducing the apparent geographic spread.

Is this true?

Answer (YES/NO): NO